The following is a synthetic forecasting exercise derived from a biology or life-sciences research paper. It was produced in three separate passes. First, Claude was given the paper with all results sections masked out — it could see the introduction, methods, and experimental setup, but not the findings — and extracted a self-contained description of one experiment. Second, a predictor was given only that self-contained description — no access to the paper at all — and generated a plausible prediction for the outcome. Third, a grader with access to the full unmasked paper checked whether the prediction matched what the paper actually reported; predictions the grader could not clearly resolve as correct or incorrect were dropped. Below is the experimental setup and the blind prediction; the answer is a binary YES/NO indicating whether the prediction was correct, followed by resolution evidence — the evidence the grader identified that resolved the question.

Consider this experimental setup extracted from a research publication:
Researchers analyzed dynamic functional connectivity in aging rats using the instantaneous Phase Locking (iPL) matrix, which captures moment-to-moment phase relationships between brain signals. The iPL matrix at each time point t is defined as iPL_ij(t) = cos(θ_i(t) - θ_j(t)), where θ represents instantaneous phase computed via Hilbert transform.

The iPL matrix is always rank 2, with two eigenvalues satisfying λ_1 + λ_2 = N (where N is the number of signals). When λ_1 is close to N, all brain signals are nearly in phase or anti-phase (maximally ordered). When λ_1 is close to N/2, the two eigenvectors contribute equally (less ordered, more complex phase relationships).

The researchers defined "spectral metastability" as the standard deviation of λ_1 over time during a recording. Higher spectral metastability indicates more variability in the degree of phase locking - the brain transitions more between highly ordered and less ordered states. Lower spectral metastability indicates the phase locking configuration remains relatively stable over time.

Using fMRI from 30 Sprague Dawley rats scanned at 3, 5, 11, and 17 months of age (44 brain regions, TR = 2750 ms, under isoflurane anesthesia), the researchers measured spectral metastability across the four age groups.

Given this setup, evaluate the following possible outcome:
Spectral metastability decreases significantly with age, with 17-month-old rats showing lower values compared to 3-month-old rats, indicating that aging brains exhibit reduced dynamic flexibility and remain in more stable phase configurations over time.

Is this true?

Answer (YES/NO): YES